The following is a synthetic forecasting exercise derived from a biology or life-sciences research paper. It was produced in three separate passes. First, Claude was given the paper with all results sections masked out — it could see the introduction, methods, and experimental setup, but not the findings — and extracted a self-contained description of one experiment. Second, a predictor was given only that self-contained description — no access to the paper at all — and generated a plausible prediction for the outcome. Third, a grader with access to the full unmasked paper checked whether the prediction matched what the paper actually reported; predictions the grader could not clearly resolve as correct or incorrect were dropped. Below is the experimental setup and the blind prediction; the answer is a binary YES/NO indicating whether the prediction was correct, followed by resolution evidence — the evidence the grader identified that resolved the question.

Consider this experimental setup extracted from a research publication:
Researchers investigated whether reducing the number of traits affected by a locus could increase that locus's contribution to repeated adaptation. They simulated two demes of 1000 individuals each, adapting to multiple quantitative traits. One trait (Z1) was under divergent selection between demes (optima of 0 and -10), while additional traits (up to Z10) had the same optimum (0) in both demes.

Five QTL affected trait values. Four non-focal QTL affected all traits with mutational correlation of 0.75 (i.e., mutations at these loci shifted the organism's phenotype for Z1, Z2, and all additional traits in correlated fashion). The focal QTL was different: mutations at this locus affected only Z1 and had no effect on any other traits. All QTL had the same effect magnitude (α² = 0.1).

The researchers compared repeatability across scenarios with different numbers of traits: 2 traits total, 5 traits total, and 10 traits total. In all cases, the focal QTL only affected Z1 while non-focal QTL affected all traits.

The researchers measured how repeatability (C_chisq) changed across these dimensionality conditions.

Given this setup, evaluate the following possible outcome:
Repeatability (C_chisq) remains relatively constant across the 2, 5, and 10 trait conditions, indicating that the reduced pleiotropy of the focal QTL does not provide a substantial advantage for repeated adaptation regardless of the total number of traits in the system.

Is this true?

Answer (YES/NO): NO